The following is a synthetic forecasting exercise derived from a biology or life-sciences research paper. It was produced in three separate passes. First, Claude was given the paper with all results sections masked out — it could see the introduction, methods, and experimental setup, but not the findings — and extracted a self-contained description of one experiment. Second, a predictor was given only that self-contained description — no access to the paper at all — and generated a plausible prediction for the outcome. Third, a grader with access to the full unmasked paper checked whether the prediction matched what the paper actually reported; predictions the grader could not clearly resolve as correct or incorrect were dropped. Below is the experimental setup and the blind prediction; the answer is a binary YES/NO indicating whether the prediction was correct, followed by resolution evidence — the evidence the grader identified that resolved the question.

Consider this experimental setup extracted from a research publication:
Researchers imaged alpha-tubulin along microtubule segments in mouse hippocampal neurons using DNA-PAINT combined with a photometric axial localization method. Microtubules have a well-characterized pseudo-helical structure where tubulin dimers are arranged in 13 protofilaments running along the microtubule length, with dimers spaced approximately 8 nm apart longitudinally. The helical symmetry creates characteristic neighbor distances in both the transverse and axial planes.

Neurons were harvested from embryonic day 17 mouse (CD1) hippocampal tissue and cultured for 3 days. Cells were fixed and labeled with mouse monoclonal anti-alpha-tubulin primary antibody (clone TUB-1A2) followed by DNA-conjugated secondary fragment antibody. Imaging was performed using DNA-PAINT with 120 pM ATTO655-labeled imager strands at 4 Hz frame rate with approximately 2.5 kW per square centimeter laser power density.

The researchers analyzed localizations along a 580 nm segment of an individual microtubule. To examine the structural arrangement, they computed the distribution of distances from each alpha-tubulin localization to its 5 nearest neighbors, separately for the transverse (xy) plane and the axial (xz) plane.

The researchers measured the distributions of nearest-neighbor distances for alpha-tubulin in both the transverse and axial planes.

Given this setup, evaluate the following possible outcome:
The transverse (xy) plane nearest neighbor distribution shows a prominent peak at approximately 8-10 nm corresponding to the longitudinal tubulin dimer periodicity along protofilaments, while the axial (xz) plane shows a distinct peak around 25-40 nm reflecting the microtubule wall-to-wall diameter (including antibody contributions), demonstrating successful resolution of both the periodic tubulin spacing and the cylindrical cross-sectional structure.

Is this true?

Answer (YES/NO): NO